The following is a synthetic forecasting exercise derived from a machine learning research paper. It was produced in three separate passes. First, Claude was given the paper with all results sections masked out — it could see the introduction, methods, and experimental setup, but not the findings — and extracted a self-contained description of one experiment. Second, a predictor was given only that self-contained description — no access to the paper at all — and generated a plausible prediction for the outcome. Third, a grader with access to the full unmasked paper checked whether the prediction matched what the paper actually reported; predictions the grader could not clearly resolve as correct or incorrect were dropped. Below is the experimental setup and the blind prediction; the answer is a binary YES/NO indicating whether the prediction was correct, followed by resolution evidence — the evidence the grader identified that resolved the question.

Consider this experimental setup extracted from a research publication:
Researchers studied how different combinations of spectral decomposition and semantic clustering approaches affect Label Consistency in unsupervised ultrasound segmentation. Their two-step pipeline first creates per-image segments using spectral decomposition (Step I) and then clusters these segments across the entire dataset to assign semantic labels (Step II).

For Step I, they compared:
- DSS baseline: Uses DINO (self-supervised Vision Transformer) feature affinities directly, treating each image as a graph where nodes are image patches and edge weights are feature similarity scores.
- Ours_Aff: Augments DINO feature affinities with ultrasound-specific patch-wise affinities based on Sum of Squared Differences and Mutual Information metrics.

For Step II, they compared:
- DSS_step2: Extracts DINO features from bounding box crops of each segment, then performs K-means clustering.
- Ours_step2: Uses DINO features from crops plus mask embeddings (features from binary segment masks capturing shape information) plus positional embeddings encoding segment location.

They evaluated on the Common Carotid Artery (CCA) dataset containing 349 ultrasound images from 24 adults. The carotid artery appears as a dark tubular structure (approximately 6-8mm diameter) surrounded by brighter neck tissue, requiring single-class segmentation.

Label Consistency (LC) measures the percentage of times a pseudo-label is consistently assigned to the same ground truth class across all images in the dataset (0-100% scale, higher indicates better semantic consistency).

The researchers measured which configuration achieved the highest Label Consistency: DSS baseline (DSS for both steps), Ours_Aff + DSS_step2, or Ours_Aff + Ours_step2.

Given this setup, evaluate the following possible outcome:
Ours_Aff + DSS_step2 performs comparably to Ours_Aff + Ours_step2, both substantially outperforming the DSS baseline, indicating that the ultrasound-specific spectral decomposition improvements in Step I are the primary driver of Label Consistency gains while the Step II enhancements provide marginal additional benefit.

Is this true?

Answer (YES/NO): NO